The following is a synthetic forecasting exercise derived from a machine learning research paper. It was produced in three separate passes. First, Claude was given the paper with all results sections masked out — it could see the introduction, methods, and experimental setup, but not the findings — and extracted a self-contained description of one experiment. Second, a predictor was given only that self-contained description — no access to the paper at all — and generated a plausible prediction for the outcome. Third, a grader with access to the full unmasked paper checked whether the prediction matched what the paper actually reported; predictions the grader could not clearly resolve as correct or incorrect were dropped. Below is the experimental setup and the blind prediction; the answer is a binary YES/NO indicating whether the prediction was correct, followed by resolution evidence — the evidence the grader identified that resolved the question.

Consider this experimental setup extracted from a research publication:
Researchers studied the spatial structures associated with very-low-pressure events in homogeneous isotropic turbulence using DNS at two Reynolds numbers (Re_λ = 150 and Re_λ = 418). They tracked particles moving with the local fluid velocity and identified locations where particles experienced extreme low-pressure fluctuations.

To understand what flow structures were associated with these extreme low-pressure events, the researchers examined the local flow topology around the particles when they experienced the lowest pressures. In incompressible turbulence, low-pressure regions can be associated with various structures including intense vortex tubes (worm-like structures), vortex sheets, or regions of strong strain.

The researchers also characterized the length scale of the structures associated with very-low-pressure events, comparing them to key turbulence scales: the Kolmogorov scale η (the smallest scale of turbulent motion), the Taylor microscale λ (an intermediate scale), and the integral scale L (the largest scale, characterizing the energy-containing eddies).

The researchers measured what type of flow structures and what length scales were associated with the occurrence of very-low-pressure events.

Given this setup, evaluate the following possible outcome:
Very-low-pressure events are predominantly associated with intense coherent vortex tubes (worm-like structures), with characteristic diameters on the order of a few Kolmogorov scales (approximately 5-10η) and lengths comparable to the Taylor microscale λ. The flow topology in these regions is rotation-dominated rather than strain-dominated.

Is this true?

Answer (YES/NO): NO